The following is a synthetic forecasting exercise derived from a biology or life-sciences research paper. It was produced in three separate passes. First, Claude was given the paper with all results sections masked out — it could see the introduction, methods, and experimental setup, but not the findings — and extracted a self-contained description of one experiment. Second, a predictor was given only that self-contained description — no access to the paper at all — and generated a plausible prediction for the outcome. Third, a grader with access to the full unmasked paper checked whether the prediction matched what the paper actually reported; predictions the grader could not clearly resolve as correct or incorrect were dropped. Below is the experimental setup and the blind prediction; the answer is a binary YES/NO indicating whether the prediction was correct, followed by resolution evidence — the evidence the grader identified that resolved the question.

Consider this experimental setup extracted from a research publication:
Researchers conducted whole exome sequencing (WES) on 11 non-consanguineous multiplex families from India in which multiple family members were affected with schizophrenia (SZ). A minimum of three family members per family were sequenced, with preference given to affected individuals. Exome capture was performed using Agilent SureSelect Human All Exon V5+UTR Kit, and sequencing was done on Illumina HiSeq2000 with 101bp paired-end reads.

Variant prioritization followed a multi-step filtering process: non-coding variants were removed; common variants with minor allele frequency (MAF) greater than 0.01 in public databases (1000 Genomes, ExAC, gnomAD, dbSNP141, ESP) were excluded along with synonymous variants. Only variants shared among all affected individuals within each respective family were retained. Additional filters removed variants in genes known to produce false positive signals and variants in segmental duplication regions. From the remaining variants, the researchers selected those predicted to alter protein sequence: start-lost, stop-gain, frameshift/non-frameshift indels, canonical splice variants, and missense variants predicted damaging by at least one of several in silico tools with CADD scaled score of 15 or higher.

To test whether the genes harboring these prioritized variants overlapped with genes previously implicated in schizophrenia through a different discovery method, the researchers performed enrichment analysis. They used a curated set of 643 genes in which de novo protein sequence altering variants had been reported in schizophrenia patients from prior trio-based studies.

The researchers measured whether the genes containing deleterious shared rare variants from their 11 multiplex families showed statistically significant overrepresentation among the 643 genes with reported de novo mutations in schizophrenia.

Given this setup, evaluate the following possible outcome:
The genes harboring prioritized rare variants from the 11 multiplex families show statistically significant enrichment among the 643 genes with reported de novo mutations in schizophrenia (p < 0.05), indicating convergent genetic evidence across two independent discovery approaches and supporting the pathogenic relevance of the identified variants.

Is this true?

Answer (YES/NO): YES